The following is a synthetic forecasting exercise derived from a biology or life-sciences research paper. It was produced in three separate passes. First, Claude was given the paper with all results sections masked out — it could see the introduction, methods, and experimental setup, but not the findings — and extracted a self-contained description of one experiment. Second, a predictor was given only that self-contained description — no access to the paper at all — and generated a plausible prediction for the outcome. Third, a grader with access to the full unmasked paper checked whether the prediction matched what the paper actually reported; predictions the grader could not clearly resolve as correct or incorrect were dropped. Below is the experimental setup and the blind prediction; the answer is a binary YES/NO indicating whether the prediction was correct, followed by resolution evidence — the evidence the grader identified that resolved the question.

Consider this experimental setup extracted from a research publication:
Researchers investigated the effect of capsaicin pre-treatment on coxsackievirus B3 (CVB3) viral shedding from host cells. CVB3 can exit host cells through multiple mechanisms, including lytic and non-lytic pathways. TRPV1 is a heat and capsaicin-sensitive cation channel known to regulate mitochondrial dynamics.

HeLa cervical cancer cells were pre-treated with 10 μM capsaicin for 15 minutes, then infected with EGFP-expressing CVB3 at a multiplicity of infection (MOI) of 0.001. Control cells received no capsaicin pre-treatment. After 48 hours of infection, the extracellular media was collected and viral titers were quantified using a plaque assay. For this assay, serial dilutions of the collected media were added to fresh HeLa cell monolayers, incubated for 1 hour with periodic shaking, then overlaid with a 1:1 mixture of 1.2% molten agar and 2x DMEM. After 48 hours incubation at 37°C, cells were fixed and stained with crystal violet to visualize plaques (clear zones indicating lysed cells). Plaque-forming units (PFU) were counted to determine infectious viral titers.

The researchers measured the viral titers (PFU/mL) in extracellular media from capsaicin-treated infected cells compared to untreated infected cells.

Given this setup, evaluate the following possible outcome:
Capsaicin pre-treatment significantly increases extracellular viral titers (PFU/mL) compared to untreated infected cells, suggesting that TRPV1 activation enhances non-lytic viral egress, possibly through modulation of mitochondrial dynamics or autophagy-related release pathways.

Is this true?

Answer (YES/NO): YES